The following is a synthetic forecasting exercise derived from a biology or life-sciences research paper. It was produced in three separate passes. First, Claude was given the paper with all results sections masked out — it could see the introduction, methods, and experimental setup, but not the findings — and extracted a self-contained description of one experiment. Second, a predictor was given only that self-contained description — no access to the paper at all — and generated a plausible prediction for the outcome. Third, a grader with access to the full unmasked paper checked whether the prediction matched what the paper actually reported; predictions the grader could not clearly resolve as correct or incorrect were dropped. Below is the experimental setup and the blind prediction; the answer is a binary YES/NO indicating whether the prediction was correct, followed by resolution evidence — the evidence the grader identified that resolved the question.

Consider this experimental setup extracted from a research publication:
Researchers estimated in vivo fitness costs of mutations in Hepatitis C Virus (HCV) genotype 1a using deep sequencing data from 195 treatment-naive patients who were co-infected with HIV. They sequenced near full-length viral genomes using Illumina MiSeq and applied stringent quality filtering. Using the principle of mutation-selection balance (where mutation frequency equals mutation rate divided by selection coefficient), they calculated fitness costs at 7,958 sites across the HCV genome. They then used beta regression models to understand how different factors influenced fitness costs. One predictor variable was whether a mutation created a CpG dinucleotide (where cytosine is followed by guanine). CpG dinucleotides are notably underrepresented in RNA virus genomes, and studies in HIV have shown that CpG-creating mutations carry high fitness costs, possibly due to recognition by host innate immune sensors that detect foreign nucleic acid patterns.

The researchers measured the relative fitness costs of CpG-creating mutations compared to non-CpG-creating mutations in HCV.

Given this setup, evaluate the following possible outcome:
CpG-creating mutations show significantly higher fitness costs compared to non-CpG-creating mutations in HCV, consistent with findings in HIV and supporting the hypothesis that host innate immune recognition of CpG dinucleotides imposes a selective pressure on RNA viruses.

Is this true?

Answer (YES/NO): NO